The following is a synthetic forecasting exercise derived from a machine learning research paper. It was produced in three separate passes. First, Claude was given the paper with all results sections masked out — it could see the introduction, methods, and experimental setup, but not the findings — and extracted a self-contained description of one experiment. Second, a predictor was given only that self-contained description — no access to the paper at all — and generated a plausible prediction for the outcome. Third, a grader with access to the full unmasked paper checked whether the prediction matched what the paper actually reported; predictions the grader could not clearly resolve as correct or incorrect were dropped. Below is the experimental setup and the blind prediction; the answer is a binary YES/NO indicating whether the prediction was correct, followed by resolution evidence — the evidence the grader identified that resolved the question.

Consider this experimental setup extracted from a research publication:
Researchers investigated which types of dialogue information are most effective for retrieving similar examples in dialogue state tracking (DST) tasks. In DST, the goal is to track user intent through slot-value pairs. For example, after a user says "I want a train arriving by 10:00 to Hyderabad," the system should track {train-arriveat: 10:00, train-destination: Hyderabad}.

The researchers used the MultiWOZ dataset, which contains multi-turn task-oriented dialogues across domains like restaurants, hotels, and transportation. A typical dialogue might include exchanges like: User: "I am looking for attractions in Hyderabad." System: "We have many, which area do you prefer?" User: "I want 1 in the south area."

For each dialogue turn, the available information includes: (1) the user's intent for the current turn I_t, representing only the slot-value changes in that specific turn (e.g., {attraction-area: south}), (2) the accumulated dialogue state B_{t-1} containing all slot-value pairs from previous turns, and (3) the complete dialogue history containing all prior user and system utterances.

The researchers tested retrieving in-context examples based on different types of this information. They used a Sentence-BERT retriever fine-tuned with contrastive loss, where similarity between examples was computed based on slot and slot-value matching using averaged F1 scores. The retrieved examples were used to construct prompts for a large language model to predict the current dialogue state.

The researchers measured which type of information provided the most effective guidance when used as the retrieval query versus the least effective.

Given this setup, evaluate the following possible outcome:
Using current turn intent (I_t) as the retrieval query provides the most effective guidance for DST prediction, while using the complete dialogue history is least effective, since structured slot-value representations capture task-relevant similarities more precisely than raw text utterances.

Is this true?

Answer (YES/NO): YES